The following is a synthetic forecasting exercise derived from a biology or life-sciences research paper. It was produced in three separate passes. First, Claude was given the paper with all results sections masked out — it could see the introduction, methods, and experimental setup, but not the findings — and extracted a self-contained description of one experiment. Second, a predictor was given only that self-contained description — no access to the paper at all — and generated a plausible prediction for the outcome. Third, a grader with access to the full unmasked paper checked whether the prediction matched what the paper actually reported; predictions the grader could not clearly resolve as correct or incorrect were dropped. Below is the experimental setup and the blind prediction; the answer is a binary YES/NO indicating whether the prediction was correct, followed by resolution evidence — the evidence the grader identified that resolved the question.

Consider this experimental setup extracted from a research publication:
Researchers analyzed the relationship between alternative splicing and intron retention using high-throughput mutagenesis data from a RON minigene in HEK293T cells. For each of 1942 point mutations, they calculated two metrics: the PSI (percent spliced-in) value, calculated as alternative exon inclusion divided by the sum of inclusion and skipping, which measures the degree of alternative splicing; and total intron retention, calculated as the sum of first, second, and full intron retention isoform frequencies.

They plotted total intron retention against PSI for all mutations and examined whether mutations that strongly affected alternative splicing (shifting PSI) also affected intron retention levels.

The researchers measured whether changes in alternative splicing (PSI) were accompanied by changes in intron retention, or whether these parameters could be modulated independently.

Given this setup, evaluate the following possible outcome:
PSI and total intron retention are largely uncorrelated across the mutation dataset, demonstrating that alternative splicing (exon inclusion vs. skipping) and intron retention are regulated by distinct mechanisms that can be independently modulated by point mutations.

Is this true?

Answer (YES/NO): YES